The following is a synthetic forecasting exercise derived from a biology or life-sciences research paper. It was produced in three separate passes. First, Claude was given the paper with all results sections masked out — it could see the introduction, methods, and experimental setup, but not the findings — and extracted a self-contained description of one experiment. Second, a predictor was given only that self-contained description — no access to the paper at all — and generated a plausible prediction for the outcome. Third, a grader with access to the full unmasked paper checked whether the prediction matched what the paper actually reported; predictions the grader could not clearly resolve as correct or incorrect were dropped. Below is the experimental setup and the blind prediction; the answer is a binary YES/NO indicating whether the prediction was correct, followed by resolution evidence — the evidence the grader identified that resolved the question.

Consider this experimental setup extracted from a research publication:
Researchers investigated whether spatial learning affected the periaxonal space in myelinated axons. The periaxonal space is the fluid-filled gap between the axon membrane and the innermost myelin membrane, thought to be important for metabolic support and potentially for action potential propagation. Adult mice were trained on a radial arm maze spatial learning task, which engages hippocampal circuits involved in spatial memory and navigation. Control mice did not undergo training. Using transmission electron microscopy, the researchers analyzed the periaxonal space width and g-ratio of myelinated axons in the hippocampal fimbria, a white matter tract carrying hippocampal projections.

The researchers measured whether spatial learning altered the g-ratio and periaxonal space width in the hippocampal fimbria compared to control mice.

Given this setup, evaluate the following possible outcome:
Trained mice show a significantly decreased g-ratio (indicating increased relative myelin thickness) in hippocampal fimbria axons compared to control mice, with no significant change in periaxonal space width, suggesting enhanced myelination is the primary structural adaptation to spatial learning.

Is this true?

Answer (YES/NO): NO